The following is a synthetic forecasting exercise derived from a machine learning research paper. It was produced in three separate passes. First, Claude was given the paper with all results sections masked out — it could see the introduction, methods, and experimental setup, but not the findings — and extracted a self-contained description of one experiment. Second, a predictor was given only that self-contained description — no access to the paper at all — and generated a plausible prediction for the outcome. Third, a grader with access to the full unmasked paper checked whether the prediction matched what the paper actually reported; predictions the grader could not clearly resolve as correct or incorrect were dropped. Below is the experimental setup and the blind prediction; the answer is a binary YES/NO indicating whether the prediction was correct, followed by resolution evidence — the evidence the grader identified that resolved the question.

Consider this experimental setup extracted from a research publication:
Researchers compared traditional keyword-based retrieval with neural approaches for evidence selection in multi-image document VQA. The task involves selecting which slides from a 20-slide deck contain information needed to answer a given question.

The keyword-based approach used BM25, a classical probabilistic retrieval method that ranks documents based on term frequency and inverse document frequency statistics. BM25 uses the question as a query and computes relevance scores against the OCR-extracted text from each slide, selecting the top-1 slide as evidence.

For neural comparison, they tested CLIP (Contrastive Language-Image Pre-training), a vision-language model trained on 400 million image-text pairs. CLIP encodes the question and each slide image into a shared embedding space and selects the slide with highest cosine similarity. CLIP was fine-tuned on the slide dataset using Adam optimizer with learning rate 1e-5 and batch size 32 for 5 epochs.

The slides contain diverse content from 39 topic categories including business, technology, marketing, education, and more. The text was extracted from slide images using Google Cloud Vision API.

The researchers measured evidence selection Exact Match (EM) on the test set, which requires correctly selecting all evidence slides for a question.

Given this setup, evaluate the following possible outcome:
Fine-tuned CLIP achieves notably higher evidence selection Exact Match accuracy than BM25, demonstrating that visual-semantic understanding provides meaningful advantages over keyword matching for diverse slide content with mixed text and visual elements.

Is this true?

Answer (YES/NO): NO